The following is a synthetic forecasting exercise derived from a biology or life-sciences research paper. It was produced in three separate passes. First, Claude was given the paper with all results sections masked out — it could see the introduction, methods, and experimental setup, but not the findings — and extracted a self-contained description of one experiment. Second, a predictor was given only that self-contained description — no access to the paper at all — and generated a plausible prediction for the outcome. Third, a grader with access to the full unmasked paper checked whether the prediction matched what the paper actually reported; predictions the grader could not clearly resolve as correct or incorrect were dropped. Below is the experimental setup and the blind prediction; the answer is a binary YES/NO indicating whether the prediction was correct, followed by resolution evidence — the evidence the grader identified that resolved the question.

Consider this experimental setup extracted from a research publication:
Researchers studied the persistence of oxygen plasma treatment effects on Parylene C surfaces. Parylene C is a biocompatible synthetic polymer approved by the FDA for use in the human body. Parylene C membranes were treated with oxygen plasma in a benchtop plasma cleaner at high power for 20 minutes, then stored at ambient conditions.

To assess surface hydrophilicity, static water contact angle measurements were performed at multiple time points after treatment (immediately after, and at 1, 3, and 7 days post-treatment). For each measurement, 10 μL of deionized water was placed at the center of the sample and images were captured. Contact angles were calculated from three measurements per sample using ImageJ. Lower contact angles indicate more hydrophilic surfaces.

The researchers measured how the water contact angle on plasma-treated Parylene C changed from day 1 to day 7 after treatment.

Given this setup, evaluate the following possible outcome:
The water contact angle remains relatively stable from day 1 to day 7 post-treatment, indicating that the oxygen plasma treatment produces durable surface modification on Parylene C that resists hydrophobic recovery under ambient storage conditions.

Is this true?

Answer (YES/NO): YES